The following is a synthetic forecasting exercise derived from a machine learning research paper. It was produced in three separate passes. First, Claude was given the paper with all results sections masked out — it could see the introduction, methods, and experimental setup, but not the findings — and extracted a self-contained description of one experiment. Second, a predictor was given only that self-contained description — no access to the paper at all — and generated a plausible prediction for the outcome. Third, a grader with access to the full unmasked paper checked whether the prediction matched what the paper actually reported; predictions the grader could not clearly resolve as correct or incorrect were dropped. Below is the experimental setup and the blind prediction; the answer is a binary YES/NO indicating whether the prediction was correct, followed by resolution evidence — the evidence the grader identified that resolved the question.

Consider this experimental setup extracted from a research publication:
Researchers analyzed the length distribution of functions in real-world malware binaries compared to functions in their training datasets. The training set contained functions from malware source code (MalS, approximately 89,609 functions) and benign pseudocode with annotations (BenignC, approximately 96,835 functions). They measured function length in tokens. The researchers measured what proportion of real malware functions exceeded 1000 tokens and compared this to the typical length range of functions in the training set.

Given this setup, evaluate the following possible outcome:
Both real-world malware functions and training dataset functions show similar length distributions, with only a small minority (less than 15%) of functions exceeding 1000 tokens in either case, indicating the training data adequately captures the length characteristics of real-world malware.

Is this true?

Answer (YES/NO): NO